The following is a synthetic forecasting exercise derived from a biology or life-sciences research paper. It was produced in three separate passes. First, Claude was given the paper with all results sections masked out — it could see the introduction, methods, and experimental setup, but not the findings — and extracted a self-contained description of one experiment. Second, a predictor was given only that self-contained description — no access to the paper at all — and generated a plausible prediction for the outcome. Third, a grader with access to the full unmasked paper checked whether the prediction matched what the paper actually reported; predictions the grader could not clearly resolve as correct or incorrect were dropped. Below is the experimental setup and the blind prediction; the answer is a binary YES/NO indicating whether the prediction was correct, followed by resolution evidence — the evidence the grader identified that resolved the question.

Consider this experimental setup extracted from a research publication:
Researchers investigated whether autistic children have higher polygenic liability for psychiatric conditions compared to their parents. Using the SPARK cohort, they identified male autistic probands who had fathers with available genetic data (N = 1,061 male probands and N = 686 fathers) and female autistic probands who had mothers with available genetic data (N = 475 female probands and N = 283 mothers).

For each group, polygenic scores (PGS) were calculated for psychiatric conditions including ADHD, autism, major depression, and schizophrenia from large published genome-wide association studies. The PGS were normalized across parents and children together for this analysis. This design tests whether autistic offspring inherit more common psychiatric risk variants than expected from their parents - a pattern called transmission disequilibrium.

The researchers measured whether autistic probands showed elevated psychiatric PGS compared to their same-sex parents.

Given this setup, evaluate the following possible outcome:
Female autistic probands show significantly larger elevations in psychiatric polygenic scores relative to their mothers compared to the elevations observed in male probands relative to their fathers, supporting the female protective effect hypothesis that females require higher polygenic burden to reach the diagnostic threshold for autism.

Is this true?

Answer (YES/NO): NO